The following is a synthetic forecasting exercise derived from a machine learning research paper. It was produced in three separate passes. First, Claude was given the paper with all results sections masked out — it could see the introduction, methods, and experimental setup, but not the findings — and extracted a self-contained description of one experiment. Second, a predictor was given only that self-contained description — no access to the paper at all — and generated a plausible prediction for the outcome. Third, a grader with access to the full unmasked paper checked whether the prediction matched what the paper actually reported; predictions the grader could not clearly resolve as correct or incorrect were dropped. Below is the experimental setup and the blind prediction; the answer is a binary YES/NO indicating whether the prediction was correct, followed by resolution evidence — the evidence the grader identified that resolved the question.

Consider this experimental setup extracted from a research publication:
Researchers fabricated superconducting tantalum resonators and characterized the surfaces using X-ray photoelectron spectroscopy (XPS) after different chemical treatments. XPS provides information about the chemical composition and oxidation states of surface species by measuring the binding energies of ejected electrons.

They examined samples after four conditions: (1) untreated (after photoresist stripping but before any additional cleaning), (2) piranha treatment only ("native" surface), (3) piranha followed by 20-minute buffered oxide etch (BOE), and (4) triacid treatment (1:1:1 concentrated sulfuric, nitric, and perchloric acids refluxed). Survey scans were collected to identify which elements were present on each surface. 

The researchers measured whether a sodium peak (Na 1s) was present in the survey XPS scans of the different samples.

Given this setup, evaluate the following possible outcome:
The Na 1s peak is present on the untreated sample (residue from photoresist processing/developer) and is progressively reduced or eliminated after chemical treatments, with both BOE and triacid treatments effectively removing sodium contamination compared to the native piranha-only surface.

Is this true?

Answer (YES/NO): NO